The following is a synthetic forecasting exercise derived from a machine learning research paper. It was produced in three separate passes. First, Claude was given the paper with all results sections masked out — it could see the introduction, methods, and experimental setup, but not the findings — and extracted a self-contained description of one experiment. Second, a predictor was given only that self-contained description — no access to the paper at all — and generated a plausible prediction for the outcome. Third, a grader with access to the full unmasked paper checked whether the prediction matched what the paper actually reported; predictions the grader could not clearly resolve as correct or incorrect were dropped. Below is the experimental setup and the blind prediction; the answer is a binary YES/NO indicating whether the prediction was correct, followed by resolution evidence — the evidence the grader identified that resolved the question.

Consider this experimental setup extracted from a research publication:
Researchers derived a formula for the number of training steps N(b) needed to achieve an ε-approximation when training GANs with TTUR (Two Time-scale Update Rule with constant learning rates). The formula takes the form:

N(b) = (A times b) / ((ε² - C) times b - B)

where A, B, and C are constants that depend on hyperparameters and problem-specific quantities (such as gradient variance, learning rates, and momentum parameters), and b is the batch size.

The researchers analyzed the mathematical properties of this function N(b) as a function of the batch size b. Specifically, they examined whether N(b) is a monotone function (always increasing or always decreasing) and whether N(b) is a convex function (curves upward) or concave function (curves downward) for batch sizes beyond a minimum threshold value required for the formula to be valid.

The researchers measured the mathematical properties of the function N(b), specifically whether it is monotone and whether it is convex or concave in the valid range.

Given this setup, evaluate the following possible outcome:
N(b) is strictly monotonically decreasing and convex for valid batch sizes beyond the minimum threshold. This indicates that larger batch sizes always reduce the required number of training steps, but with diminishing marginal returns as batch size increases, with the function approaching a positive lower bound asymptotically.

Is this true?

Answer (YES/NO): YES